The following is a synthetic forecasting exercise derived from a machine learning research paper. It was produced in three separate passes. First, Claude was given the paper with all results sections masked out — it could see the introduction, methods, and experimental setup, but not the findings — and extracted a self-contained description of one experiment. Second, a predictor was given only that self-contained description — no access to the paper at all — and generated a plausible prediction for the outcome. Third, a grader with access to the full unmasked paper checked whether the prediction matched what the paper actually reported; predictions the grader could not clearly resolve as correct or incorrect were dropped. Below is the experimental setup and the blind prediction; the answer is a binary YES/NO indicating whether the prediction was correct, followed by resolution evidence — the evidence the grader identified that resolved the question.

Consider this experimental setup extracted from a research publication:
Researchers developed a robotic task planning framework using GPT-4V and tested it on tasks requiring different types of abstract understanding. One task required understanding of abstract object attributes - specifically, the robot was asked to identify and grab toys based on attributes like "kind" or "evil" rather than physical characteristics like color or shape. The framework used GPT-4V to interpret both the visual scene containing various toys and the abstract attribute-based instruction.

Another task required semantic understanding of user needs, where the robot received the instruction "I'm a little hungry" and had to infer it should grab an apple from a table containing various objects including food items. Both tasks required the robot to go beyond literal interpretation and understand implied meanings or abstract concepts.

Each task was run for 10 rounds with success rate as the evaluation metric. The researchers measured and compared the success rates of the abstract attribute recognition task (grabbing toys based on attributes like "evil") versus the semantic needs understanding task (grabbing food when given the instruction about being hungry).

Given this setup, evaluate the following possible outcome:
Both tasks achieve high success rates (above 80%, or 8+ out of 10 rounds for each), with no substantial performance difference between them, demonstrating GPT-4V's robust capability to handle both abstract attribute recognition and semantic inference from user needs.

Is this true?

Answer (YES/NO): YES